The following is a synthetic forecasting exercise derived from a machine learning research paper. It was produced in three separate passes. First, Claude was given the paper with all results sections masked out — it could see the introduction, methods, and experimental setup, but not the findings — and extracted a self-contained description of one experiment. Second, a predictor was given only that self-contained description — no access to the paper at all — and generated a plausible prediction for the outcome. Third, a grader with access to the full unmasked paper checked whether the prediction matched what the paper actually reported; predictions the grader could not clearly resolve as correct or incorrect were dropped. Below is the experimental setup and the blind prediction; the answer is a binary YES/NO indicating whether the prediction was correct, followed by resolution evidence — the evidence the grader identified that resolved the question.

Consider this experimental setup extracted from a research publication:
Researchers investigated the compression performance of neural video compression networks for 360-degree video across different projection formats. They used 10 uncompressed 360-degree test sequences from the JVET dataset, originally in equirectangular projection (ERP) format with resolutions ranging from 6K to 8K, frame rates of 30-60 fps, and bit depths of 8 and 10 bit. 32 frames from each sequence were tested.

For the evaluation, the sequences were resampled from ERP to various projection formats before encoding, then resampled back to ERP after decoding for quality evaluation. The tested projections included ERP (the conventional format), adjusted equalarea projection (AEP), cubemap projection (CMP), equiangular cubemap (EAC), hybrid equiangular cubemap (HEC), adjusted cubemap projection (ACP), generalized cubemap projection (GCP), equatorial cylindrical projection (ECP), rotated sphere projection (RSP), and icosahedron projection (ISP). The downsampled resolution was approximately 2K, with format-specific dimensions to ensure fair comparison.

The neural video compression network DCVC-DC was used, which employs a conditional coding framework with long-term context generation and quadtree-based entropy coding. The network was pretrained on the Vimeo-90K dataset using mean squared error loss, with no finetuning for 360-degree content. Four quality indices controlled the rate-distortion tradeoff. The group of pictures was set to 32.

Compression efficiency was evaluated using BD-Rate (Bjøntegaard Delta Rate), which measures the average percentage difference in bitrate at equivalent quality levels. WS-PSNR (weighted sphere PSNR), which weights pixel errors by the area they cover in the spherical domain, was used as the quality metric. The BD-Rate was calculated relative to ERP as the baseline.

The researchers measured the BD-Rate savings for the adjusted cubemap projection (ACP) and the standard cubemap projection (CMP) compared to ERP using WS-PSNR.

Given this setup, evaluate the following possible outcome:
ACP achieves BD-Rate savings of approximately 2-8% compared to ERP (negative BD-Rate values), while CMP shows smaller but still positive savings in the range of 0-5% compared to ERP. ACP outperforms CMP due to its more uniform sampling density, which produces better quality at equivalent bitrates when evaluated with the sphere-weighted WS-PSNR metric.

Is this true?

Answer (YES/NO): NO